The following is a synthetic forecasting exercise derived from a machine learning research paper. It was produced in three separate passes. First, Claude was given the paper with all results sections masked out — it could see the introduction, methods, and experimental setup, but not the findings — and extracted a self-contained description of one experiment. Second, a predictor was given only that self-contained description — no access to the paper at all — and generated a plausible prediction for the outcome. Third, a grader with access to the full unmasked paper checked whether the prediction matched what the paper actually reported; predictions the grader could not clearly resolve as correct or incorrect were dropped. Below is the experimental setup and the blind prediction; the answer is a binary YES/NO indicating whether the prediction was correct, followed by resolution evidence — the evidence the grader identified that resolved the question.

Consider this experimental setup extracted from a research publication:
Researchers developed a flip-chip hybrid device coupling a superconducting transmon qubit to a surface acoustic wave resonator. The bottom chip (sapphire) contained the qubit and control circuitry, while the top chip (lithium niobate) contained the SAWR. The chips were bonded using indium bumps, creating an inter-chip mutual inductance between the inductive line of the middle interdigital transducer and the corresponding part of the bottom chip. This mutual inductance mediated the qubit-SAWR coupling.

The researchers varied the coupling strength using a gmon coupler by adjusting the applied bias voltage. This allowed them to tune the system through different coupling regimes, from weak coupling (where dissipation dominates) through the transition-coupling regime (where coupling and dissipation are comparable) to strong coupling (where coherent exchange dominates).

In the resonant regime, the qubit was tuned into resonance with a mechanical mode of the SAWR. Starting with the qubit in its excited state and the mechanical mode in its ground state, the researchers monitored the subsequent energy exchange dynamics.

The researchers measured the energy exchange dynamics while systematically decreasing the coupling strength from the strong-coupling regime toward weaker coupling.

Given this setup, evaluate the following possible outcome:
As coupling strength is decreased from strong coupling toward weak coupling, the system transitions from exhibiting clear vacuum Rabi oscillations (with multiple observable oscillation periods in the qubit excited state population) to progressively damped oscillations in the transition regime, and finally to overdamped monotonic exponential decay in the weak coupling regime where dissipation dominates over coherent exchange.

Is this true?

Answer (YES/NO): YES